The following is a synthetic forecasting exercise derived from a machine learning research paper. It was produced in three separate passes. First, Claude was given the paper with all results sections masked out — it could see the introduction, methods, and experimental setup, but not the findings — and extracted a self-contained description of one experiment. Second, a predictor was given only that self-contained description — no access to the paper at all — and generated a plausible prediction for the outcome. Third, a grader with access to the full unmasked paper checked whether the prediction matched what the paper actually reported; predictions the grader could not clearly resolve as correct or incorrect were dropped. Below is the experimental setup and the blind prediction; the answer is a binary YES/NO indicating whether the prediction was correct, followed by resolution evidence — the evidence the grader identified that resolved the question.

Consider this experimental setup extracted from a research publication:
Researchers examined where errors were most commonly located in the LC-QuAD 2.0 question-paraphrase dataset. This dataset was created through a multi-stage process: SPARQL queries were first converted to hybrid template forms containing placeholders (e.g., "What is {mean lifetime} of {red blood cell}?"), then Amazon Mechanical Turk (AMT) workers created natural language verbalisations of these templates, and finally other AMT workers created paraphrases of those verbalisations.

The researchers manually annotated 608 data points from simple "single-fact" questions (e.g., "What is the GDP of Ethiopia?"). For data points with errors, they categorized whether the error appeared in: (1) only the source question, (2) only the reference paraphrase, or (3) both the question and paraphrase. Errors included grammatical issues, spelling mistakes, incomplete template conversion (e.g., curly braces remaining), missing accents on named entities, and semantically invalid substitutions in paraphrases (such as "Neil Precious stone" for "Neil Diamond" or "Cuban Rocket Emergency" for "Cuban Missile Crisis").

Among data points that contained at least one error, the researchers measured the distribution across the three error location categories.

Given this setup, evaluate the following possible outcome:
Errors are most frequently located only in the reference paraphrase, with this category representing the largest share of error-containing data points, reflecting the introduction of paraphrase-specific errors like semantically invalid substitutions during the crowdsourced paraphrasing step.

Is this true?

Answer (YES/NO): YES